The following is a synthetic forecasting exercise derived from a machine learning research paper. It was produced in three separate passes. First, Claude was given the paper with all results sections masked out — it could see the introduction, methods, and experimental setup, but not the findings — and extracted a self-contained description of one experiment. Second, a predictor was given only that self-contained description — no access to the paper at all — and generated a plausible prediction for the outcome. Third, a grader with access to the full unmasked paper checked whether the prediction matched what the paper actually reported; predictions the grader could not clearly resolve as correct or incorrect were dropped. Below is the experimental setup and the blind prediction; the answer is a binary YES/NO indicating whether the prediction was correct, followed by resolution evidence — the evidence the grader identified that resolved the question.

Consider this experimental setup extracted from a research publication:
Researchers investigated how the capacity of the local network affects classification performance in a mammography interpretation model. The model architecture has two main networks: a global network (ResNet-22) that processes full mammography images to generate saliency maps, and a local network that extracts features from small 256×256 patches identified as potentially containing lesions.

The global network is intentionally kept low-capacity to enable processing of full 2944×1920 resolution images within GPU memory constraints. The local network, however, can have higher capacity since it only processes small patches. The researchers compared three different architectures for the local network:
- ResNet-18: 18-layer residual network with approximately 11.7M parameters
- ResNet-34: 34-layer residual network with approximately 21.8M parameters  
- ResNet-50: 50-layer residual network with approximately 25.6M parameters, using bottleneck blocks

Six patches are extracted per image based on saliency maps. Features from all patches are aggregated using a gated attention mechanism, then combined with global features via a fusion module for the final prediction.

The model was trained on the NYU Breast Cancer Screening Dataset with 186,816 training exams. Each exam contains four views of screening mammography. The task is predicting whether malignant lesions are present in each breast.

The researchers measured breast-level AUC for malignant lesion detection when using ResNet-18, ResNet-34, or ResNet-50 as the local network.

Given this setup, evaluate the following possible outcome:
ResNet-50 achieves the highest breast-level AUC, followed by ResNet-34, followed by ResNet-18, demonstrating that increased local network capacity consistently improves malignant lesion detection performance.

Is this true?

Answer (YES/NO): NO